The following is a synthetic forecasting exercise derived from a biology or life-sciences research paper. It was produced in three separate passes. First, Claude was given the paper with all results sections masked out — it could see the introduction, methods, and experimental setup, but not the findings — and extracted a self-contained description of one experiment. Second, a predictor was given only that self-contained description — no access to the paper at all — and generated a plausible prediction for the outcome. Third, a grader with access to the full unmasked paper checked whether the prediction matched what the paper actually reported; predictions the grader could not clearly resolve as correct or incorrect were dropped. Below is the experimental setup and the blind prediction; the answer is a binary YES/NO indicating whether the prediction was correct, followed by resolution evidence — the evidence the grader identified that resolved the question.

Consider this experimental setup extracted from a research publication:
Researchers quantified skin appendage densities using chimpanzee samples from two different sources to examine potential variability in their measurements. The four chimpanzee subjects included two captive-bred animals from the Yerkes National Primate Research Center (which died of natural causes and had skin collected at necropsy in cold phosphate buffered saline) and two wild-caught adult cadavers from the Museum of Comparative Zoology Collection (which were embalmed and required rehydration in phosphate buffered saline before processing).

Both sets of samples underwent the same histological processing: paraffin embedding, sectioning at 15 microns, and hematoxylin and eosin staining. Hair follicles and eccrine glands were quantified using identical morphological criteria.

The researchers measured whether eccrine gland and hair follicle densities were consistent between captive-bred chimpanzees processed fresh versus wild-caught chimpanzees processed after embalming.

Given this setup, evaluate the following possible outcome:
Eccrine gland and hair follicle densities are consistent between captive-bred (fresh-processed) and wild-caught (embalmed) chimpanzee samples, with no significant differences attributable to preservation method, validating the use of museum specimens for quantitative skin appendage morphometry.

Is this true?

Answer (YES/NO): YES